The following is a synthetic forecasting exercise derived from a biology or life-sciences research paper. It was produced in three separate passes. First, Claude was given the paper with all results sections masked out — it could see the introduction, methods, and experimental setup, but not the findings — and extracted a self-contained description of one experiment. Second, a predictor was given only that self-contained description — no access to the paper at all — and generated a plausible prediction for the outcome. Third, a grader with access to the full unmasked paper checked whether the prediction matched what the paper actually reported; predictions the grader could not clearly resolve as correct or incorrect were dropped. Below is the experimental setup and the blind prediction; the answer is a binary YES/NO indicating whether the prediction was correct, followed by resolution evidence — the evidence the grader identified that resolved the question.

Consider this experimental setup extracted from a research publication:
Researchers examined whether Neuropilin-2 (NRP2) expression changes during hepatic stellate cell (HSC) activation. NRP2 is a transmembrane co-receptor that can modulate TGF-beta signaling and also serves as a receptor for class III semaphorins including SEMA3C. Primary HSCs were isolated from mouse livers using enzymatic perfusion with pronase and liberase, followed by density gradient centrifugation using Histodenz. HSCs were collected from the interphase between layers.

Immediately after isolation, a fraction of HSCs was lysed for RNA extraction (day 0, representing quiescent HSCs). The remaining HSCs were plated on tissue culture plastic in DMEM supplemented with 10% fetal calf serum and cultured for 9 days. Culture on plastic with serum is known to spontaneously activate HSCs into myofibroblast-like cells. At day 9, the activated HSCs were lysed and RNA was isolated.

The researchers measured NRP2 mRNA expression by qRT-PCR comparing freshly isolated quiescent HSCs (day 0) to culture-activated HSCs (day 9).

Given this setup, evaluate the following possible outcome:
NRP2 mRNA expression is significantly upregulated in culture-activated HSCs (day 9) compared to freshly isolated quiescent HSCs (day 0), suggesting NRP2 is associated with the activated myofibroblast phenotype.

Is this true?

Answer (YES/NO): NO